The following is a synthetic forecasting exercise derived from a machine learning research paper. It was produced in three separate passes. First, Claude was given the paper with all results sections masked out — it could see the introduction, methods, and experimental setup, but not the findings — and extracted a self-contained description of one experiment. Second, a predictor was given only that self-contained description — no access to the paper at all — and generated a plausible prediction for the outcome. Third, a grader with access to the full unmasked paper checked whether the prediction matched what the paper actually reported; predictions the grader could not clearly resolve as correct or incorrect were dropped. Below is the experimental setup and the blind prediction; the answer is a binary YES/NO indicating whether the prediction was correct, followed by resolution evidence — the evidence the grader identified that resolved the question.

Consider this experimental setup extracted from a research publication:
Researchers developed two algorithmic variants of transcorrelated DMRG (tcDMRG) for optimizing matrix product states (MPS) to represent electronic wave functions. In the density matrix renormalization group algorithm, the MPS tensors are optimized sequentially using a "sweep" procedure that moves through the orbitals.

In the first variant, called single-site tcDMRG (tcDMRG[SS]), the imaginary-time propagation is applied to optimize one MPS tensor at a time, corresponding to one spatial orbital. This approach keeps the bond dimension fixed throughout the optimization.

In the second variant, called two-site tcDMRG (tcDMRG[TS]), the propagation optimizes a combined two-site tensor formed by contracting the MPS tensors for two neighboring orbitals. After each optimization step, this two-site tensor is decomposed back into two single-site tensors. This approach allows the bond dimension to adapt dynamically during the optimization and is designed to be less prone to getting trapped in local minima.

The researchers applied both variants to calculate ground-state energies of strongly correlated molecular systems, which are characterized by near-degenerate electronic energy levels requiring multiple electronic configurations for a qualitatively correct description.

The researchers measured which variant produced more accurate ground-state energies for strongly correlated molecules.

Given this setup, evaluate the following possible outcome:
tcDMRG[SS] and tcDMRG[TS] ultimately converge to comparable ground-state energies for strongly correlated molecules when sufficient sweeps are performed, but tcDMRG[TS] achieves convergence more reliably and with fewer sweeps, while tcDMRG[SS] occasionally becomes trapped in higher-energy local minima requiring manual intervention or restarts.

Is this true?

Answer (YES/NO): NO